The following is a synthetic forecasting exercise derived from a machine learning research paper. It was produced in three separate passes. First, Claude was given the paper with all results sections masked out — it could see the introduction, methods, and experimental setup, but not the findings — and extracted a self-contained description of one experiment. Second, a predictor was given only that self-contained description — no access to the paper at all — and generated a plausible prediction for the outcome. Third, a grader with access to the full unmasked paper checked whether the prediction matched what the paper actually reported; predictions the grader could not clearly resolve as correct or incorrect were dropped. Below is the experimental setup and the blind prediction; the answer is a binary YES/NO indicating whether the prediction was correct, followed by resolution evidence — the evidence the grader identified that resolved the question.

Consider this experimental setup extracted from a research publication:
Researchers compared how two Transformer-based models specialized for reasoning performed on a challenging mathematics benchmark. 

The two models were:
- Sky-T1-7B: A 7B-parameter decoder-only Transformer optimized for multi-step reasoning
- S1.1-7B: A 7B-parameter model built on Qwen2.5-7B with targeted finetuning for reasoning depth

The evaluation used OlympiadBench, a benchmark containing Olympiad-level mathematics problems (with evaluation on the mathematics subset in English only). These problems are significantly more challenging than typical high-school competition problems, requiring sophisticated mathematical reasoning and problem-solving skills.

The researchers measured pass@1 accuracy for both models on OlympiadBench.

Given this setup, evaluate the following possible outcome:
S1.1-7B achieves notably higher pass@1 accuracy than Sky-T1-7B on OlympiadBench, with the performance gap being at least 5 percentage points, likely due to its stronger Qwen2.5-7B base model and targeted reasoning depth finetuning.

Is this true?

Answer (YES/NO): NO